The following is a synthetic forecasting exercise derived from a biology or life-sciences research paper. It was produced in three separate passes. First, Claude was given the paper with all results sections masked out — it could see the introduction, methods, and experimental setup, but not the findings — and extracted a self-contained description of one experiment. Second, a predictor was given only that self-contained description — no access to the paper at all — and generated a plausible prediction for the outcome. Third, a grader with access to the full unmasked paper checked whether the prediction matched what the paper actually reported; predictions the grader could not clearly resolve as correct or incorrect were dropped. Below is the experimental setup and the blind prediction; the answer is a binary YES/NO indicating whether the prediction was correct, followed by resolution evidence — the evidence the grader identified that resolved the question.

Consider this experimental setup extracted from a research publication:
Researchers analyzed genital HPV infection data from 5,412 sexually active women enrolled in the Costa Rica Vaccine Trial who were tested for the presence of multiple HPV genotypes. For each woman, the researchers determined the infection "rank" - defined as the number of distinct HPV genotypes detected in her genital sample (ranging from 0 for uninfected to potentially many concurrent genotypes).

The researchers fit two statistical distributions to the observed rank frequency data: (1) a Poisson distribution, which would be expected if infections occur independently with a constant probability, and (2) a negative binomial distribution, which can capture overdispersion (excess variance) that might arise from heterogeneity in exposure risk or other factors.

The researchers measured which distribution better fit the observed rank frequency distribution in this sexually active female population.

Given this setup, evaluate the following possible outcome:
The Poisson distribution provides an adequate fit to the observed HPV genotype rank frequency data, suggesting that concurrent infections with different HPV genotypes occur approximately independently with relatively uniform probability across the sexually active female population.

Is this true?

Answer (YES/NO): NO